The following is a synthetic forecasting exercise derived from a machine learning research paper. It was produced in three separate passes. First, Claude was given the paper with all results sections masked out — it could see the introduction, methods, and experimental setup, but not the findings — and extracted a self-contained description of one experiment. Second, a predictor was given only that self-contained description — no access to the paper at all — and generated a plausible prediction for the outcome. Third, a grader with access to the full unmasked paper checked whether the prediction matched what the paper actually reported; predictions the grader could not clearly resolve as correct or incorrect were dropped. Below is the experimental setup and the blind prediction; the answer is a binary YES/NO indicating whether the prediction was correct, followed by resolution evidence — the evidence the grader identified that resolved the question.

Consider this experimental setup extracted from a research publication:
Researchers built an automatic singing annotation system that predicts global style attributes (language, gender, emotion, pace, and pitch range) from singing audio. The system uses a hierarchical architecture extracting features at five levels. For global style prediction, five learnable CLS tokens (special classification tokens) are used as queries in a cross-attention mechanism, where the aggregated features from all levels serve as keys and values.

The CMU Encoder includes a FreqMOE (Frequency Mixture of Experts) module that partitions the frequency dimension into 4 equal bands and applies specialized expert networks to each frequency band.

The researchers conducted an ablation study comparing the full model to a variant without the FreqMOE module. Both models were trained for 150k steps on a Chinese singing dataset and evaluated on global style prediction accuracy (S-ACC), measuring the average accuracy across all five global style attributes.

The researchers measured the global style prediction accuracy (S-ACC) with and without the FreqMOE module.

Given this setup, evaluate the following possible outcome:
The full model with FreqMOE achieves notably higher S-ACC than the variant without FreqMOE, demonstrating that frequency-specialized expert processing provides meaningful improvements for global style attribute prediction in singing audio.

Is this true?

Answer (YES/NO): NO